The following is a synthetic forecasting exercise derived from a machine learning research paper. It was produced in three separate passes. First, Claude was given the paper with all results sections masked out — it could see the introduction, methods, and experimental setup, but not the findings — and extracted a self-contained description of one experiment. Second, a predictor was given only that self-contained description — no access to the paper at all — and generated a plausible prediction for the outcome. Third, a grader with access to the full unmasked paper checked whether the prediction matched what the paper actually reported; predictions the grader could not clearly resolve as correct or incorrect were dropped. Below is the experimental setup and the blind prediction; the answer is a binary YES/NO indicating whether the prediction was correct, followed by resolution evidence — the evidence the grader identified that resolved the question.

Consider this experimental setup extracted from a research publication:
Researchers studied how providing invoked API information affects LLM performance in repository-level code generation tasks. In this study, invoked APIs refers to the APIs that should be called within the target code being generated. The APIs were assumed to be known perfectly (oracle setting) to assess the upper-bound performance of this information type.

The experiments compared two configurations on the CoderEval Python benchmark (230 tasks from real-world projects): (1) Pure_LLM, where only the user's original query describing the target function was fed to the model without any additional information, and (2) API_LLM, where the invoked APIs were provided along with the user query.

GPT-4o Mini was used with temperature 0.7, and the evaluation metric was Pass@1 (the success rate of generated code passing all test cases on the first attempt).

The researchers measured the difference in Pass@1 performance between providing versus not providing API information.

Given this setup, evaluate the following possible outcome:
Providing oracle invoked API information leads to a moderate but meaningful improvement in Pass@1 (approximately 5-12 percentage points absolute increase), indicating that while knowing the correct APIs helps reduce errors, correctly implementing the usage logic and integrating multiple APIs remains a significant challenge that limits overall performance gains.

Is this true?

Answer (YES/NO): YES